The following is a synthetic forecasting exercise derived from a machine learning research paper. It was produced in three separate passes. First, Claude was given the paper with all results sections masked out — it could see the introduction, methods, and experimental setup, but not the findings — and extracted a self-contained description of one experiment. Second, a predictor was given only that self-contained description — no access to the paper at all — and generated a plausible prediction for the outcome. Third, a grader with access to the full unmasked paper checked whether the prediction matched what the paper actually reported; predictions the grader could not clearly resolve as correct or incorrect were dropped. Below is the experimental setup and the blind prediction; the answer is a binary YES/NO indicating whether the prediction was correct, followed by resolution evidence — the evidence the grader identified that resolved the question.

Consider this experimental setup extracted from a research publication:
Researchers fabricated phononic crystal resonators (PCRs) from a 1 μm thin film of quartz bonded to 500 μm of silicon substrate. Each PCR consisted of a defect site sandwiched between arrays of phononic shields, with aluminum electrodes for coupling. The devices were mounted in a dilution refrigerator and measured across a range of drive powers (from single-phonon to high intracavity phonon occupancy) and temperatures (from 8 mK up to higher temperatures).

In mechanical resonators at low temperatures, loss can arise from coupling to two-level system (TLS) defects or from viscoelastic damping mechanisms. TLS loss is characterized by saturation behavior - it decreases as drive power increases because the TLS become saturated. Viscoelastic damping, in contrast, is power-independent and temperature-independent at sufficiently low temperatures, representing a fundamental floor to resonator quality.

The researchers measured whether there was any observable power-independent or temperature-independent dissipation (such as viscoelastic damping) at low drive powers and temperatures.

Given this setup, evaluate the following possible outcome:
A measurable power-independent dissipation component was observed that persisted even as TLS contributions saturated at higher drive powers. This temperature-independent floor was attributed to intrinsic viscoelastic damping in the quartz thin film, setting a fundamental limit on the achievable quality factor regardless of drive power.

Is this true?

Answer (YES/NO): NO